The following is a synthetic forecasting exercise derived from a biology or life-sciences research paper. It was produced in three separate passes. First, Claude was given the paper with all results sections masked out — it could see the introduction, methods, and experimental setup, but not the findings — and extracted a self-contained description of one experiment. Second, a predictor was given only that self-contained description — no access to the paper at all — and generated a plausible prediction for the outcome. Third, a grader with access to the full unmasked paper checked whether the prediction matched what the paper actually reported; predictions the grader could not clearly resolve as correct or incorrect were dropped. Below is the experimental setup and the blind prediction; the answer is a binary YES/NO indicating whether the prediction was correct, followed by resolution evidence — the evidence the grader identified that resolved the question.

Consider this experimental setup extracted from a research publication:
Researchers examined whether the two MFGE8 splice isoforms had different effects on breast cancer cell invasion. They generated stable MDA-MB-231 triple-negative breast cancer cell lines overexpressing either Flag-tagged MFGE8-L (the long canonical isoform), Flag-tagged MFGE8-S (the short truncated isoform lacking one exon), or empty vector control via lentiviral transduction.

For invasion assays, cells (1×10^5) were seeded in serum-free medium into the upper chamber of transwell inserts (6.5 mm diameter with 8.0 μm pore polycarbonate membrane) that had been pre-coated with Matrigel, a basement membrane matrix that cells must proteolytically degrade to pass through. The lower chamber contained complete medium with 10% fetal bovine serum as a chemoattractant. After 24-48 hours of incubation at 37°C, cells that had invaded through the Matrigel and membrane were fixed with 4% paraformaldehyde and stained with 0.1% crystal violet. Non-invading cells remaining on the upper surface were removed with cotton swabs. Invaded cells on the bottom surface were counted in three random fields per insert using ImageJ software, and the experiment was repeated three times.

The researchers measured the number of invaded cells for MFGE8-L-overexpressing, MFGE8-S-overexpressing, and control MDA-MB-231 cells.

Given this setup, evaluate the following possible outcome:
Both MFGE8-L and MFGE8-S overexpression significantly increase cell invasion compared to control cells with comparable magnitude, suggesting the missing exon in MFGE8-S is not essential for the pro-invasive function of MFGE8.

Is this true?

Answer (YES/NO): NO